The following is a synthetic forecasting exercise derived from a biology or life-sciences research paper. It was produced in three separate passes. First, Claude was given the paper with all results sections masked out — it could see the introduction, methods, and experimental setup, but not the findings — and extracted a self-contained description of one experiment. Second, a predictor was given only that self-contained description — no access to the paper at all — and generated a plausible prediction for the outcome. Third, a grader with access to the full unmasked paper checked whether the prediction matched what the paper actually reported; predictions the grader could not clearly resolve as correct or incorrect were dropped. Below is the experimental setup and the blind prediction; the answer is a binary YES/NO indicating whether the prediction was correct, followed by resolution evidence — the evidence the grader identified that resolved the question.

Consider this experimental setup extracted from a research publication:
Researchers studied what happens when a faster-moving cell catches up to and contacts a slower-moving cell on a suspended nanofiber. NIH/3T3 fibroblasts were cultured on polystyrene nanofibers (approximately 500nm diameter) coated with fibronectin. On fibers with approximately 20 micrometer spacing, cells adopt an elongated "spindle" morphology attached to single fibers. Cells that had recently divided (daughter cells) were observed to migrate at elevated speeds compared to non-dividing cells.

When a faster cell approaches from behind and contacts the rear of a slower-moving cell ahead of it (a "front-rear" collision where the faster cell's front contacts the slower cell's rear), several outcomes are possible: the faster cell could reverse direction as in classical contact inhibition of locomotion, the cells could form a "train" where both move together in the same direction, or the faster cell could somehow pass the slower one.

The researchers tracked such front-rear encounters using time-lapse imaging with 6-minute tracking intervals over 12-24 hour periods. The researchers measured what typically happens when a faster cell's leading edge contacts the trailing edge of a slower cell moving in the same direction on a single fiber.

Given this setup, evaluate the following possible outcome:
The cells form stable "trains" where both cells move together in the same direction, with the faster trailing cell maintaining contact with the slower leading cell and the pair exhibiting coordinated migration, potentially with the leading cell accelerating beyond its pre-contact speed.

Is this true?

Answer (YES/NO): YES